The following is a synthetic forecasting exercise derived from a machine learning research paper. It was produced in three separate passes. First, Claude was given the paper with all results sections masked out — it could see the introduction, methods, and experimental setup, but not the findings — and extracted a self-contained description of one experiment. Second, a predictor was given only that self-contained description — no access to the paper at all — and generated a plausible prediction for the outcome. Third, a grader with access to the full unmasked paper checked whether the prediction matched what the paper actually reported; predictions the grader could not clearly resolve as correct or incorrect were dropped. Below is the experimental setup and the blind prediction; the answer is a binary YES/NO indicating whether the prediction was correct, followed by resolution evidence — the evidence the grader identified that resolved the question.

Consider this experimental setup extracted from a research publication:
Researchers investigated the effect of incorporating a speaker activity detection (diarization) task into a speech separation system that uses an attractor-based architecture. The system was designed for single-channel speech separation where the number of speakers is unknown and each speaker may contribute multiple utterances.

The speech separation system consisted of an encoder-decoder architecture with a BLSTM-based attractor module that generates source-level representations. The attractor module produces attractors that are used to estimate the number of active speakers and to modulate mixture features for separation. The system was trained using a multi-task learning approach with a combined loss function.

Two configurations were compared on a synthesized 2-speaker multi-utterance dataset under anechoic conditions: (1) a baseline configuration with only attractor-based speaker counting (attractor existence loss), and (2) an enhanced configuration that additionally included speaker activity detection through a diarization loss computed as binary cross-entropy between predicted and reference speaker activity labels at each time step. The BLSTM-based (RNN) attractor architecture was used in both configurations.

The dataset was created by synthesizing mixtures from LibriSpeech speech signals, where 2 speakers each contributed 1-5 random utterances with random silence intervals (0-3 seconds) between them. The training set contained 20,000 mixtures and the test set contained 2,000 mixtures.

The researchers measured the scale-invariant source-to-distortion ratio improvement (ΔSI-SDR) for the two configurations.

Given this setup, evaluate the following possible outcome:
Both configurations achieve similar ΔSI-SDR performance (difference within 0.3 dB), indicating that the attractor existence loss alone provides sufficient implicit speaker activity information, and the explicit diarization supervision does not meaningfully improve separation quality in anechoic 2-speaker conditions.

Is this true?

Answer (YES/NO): NO